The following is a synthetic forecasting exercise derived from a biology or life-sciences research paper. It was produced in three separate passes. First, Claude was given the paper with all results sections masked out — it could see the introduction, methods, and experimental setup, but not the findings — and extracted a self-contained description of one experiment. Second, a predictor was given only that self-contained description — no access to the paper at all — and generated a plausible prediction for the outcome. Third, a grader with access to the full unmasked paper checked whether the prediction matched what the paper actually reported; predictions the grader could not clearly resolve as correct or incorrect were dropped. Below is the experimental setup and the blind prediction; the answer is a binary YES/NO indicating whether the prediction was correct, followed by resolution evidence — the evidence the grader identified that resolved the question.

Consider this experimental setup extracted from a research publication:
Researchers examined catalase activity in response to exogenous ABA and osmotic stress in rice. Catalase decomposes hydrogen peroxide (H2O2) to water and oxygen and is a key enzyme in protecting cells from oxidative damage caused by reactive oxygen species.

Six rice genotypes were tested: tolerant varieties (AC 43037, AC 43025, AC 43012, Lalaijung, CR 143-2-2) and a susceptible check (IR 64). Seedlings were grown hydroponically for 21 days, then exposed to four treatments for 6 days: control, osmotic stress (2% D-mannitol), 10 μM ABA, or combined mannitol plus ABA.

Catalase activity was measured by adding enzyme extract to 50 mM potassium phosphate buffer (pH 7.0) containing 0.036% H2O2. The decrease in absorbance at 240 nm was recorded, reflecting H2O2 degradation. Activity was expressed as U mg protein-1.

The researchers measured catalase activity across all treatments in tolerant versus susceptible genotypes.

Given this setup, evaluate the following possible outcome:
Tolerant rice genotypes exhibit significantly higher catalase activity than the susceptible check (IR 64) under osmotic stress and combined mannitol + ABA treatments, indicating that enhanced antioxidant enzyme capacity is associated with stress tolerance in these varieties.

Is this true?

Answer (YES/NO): YES